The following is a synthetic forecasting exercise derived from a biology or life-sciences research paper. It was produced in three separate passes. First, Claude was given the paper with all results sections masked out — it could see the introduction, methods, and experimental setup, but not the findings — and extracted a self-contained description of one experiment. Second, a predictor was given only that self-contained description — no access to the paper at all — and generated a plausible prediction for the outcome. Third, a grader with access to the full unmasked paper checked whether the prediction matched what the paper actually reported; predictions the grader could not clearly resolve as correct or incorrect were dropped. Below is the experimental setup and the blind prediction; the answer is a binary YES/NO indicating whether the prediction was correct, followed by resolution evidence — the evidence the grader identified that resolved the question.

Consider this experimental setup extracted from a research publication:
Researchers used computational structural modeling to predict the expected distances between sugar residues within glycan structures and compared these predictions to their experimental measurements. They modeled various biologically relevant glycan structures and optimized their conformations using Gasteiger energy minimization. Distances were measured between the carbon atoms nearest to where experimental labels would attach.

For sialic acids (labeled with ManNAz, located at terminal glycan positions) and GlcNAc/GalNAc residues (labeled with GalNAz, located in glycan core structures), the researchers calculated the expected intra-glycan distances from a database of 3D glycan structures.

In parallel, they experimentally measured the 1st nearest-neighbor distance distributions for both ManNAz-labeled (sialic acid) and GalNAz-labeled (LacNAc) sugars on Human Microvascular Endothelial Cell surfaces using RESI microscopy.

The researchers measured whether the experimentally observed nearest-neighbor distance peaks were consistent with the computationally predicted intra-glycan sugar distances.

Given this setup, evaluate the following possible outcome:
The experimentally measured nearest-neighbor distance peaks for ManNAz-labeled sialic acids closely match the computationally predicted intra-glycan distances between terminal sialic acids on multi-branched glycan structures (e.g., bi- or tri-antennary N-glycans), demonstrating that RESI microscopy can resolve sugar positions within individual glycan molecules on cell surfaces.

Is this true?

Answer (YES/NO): NO